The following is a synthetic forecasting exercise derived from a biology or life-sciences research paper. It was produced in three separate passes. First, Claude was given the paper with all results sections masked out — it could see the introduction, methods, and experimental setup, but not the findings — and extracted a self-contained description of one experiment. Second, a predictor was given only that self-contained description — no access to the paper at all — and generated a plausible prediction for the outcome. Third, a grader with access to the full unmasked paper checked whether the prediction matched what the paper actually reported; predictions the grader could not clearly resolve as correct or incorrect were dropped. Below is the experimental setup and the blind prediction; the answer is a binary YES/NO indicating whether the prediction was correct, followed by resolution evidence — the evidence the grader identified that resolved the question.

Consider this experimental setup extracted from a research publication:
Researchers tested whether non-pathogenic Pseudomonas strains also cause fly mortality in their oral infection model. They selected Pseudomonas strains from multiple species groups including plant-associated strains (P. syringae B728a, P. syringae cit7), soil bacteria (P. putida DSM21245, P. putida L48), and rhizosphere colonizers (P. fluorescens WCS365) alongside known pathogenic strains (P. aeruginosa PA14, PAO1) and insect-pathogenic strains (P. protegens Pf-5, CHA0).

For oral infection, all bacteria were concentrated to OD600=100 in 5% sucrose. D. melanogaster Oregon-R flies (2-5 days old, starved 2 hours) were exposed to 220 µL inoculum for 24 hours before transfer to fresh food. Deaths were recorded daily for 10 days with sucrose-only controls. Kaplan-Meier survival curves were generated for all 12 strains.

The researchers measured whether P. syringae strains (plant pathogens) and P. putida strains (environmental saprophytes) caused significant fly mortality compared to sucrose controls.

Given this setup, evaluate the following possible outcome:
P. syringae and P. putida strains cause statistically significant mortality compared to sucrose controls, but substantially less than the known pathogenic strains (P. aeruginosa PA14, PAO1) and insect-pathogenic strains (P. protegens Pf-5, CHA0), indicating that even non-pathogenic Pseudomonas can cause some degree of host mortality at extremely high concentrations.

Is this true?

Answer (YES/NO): NO